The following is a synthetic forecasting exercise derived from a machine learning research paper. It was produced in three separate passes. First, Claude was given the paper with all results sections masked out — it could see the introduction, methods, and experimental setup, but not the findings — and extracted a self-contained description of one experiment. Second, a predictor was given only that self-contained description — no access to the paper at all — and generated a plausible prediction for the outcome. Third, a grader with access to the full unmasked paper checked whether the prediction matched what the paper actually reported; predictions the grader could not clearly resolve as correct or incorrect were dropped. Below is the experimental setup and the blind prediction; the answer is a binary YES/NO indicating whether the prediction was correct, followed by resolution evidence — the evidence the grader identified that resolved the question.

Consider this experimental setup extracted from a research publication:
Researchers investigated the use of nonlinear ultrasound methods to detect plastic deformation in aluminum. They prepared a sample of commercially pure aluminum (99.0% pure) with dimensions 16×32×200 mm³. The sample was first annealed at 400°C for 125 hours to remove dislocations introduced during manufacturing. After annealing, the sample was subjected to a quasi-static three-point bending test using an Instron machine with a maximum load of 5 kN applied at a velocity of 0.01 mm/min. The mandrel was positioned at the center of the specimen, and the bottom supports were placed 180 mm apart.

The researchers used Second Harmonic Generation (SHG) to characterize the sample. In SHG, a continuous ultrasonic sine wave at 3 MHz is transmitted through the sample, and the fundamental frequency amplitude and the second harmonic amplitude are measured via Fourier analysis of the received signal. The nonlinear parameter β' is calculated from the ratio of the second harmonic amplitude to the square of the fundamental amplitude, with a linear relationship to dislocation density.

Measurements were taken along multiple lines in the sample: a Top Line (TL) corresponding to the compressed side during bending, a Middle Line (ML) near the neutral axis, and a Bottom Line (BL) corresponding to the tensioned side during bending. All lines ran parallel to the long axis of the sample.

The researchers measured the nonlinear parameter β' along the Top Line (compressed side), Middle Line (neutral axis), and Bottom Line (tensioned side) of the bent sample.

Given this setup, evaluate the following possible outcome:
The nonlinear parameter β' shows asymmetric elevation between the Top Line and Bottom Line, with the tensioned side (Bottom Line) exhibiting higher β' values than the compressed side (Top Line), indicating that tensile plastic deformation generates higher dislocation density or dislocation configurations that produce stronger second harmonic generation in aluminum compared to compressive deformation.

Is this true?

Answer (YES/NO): NO